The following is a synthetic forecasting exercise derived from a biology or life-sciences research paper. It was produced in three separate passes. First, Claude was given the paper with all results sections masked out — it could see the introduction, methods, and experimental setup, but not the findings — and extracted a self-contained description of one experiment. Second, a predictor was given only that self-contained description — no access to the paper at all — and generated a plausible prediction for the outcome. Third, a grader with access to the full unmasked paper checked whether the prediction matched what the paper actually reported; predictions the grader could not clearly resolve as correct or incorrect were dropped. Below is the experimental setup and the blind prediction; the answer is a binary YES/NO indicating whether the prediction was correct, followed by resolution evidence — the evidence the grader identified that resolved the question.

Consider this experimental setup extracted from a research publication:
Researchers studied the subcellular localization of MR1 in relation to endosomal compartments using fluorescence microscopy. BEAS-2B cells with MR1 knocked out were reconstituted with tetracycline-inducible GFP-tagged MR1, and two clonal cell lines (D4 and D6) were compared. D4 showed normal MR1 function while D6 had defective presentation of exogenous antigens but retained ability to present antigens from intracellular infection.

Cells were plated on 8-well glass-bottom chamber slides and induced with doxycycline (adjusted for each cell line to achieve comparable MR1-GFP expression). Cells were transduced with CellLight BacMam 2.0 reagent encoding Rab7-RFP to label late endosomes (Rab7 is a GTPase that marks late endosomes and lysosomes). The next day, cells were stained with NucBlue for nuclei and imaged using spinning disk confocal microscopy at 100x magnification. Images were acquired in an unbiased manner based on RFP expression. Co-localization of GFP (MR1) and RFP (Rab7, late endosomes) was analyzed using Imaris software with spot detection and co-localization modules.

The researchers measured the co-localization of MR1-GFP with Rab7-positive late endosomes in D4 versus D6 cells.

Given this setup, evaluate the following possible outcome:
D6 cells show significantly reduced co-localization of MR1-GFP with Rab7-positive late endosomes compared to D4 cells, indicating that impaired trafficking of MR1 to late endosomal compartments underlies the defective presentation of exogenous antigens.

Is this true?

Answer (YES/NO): NO